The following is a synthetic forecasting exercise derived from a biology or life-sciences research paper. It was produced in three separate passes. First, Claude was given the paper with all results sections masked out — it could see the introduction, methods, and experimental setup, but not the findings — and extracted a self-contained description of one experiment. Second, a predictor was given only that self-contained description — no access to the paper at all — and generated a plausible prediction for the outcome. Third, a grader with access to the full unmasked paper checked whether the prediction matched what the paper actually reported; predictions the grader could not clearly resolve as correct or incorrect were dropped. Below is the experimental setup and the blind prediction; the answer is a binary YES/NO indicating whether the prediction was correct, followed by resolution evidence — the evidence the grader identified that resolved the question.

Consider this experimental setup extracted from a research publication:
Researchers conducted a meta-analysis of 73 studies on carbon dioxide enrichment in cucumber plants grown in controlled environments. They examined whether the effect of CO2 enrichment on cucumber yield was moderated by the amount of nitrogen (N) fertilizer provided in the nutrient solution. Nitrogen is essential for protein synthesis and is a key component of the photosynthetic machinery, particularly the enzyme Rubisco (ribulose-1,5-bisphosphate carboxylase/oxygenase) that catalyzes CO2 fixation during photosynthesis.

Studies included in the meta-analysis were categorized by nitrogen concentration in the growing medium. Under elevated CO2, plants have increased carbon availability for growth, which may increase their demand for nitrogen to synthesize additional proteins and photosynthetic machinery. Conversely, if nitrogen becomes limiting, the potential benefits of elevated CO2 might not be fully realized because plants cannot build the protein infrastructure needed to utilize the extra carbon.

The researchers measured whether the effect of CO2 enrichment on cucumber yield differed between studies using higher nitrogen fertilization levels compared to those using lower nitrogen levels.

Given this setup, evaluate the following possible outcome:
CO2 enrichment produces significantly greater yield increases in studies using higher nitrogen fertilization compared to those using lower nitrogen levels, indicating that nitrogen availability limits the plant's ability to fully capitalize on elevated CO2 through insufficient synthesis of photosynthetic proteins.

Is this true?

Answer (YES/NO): YES